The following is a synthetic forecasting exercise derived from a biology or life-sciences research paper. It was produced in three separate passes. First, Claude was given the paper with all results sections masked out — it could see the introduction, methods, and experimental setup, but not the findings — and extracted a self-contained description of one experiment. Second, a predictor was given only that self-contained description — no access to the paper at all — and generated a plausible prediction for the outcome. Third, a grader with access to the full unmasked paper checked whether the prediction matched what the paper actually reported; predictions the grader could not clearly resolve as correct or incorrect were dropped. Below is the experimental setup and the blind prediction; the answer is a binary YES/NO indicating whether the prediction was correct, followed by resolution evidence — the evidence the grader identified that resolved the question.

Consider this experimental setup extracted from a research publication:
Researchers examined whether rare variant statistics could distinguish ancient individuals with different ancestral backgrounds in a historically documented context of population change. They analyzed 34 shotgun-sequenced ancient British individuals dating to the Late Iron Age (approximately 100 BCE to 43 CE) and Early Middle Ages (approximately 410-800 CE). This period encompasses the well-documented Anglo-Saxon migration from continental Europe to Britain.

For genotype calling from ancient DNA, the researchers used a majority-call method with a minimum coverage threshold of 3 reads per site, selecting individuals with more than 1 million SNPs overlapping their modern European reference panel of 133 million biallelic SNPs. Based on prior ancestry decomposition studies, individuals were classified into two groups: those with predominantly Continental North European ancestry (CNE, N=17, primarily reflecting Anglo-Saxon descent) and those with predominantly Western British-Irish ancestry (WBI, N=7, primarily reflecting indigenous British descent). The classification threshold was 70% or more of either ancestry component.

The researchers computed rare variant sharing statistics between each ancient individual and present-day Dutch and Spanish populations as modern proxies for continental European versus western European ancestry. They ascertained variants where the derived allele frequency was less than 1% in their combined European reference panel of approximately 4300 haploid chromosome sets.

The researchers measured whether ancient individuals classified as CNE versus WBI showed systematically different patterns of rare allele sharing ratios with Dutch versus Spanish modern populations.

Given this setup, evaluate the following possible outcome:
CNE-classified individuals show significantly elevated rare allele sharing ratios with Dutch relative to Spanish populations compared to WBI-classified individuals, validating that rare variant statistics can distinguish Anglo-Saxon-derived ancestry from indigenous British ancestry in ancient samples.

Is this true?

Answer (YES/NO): YES